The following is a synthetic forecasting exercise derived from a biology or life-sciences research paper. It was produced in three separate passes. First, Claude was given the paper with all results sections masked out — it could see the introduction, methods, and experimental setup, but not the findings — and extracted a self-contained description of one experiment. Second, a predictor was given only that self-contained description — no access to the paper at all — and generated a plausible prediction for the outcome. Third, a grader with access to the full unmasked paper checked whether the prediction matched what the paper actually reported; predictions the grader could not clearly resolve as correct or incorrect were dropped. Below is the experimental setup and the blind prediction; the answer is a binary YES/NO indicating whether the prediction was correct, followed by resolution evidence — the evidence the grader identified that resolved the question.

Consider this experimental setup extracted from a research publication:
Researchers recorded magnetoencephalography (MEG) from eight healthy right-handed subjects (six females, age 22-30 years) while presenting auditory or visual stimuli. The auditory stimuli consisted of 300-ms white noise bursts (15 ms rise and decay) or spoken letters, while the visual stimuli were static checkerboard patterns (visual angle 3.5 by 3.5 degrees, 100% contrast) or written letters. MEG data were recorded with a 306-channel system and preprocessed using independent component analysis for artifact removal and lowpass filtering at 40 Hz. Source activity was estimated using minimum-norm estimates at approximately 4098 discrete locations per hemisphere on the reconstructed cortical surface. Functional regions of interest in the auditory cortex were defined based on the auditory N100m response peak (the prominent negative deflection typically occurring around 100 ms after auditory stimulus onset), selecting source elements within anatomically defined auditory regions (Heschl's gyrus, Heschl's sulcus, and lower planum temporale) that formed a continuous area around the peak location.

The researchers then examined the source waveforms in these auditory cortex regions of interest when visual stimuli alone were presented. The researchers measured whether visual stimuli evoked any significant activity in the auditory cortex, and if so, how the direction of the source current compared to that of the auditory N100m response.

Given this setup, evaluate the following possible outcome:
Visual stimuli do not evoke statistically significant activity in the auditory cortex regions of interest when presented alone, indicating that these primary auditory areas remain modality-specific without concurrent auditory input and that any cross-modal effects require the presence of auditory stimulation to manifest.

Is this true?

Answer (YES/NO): NO